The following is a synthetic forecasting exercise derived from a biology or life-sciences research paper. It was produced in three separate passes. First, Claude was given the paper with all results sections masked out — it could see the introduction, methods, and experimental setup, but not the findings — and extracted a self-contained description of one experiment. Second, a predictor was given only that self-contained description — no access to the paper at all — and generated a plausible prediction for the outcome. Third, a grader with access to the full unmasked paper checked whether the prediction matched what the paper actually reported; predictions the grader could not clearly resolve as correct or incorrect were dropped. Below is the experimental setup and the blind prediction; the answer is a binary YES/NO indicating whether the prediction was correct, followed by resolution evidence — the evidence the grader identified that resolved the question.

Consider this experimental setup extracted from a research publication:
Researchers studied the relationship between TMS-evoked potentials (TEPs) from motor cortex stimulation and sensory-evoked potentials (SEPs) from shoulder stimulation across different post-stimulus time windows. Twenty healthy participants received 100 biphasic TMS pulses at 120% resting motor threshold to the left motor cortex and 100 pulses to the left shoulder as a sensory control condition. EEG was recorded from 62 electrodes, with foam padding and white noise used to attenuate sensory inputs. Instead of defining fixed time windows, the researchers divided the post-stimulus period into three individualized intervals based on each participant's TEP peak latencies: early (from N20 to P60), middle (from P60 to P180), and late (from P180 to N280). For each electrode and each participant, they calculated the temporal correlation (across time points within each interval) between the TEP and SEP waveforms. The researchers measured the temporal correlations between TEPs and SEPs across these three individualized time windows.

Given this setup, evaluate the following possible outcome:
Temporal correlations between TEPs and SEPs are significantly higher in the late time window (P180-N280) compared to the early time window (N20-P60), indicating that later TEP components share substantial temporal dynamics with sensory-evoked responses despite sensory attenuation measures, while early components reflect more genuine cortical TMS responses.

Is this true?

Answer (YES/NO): YES